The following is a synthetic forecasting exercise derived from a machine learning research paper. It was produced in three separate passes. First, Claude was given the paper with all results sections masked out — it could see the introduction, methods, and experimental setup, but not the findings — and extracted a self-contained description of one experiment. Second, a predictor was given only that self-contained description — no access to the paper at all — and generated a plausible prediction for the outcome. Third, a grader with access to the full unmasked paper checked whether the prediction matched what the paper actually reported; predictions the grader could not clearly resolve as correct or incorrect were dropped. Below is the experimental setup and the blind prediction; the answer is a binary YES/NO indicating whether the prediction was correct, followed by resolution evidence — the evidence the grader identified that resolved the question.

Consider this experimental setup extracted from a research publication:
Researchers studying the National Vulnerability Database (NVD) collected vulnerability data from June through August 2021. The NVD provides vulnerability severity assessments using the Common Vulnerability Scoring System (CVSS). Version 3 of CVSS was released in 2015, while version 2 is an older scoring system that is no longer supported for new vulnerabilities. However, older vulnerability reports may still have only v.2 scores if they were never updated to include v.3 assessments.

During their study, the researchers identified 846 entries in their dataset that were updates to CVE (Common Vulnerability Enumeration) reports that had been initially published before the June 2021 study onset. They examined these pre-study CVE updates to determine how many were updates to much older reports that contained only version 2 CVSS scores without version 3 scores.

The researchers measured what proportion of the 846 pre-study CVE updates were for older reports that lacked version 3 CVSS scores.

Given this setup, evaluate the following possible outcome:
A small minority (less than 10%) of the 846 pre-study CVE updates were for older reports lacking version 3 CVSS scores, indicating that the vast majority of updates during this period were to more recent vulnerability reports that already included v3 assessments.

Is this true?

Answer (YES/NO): NO